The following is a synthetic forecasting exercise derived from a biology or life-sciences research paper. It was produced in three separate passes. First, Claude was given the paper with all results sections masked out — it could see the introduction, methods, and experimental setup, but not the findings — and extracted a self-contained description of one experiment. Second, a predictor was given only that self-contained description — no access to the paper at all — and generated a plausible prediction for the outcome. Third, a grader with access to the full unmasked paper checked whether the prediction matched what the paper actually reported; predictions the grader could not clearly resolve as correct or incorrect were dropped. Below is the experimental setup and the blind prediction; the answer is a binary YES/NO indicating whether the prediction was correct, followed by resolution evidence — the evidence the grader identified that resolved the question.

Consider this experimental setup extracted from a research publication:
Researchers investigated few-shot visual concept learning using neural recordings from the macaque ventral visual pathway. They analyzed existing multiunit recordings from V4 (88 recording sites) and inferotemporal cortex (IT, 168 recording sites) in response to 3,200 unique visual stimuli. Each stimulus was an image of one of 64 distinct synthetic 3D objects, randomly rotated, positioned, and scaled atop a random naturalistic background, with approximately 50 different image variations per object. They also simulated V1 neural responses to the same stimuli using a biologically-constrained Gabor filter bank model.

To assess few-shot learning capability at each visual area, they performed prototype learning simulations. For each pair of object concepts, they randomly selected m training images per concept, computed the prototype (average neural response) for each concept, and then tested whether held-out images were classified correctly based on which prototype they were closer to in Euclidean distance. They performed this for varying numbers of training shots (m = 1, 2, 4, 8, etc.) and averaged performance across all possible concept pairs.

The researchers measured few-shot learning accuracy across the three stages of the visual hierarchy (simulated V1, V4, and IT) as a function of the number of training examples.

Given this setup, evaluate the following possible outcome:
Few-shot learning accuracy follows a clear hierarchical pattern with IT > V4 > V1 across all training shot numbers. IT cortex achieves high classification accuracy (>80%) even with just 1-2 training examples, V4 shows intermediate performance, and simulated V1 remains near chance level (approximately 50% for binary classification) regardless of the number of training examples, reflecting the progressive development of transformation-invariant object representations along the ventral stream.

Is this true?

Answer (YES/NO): NO